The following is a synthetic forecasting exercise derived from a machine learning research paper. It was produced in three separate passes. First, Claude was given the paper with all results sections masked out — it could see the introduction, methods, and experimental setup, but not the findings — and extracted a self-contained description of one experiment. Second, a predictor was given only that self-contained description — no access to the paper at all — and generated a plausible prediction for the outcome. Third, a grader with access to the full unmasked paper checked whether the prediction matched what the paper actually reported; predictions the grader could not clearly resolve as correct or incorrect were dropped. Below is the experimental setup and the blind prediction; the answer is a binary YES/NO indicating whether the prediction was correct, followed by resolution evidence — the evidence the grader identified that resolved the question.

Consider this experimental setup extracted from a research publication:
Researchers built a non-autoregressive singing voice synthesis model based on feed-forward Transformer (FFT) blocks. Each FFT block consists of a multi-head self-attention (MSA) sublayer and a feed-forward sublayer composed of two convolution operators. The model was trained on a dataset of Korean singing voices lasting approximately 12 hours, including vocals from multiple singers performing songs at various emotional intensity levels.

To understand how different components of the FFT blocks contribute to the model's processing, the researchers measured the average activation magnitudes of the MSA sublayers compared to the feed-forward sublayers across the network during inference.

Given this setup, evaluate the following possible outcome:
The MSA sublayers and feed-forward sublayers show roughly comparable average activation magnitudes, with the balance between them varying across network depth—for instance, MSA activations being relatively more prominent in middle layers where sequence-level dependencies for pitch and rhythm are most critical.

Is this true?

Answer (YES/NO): NO